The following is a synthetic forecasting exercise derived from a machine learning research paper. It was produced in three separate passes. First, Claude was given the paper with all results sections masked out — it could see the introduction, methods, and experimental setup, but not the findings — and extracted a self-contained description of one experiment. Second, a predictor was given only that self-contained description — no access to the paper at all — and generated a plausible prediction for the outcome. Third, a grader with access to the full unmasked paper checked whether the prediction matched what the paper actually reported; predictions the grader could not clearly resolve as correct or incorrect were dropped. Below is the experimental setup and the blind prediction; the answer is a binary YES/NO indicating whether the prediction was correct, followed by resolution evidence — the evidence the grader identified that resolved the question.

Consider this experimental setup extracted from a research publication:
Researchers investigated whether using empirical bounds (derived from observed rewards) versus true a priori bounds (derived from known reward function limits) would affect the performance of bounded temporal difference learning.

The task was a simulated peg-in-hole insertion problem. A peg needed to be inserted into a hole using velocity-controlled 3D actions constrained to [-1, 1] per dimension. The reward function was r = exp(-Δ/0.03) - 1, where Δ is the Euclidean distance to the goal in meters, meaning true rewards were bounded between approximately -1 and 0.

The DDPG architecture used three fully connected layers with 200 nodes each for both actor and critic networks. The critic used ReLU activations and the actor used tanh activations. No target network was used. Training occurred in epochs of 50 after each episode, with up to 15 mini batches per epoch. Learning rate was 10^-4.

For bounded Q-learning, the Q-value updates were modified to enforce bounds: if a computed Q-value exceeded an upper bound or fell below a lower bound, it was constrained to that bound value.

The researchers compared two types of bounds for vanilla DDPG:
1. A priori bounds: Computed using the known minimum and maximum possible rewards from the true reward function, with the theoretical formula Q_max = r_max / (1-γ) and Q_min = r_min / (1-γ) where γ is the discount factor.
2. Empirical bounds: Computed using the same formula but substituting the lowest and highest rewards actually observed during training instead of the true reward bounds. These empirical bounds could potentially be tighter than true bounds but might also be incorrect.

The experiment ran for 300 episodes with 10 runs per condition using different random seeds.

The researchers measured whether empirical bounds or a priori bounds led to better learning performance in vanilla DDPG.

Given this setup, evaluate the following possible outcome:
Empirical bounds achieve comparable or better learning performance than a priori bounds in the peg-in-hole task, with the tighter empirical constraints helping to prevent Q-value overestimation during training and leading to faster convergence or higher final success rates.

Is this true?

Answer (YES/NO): NO